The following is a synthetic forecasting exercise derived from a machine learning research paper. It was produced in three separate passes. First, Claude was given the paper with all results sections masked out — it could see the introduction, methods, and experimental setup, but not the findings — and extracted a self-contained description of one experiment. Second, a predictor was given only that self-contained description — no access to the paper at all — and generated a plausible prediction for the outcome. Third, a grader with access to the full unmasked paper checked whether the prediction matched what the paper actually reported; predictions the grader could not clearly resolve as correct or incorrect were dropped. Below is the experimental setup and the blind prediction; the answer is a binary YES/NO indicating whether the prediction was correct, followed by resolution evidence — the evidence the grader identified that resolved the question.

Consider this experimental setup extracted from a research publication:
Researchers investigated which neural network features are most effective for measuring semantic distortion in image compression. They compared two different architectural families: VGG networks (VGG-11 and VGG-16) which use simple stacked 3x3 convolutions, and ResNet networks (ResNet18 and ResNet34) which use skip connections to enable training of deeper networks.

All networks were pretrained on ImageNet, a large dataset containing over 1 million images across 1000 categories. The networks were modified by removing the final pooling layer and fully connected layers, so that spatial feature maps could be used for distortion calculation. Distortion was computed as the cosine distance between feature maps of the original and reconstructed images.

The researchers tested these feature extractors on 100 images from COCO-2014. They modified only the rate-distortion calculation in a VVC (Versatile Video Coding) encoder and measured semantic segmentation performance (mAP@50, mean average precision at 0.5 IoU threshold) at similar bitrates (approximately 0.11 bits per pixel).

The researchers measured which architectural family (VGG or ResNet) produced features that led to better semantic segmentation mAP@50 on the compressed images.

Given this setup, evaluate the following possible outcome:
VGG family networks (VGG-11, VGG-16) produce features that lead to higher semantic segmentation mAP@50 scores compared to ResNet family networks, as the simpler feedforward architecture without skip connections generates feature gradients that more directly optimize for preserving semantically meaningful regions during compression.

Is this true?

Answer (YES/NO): YES